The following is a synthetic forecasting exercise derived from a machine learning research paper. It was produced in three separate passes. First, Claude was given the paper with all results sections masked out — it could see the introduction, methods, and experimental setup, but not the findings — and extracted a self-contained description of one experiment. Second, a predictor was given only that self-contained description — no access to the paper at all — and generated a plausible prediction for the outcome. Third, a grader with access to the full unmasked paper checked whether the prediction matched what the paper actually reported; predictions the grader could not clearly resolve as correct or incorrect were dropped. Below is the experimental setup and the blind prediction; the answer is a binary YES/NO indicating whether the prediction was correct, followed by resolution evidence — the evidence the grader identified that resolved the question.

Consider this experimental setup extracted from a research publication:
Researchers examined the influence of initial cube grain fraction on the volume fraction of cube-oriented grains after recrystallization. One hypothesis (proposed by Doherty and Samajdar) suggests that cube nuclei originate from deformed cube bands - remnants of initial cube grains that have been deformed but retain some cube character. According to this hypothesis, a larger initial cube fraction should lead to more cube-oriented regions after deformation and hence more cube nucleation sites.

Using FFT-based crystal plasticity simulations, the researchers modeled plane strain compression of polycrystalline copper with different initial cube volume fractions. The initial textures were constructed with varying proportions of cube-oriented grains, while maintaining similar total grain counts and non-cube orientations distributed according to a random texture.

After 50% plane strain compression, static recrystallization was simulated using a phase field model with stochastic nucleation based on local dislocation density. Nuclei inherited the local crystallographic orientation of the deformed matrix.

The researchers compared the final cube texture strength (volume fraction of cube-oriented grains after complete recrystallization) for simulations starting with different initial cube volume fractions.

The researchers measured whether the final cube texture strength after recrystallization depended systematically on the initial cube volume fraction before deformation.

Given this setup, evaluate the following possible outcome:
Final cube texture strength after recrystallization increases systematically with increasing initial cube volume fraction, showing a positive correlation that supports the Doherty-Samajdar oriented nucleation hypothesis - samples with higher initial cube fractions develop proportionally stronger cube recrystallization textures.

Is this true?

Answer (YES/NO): NO